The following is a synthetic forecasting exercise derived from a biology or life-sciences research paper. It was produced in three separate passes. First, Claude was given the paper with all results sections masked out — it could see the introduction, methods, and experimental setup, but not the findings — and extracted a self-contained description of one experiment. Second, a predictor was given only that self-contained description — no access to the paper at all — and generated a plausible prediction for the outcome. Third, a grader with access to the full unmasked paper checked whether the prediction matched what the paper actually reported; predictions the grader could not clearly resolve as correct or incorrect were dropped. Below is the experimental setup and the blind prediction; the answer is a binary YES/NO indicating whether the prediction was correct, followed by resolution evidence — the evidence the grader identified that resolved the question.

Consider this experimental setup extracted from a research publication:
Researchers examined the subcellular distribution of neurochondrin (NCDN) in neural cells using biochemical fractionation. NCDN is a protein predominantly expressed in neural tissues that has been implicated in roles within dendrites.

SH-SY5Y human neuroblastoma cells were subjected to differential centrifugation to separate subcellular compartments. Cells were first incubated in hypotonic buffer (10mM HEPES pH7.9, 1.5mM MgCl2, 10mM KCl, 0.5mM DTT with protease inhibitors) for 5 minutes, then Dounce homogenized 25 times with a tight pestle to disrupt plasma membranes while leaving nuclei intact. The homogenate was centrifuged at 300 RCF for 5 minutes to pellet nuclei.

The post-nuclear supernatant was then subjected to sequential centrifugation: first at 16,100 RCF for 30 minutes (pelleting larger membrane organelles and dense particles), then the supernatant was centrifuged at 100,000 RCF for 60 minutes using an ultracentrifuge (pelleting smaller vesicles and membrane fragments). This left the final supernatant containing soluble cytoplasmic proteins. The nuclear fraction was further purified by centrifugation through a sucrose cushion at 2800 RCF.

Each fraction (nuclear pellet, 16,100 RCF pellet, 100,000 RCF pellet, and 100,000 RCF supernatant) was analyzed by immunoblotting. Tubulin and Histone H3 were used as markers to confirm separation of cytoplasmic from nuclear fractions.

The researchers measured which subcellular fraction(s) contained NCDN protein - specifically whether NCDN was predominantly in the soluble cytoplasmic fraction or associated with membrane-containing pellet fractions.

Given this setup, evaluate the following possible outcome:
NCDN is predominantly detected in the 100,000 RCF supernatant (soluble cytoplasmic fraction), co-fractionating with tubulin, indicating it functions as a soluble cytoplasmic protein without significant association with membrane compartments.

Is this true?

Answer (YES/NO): NO